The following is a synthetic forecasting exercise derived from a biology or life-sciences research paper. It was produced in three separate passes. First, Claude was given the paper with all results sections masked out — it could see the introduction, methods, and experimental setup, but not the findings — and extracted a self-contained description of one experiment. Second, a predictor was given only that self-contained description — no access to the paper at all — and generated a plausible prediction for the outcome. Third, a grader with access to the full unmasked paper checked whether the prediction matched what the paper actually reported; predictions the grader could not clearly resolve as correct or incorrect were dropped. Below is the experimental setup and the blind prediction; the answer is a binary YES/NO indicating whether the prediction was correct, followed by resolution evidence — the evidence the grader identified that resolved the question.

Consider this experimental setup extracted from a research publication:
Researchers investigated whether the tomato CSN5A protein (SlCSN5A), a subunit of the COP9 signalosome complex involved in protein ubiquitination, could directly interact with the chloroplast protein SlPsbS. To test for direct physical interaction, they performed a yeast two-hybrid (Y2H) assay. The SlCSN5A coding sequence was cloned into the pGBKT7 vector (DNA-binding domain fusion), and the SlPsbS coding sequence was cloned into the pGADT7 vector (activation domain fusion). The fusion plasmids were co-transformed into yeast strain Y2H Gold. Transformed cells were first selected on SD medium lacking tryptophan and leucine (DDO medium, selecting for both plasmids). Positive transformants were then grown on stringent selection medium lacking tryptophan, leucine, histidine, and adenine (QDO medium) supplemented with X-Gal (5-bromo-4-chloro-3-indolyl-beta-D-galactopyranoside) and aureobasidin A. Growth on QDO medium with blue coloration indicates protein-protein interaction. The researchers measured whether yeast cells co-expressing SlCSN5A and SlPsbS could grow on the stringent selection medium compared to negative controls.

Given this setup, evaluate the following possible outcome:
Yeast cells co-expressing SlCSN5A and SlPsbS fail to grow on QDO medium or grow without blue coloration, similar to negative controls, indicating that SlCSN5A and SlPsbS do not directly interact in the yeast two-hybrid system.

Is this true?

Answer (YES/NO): NO